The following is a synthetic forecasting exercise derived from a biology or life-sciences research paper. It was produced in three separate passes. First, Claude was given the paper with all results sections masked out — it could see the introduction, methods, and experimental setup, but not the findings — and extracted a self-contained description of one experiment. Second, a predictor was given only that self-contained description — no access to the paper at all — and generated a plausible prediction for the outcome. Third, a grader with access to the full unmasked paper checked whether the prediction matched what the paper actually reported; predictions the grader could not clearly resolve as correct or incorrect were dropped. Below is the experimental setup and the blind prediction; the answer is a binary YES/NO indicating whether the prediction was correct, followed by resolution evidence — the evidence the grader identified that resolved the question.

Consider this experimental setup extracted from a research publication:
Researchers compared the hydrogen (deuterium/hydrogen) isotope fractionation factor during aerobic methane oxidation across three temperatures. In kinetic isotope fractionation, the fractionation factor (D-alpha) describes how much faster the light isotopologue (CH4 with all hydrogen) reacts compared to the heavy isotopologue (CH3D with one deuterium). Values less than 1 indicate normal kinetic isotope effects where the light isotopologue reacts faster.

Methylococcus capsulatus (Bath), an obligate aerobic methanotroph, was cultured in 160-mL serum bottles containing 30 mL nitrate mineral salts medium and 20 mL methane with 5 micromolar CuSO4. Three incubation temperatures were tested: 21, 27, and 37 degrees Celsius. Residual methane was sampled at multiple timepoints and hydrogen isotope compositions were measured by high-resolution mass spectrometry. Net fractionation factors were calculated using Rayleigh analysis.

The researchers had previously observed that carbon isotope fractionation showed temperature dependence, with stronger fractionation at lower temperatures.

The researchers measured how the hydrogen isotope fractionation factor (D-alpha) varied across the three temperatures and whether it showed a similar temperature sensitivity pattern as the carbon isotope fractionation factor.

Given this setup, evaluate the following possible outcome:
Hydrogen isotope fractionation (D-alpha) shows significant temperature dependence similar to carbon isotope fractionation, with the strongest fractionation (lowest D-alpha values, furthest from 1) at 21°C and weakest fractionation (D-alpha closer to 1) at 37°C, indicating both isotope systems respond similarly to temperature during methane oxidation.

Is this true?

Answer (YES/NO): NO